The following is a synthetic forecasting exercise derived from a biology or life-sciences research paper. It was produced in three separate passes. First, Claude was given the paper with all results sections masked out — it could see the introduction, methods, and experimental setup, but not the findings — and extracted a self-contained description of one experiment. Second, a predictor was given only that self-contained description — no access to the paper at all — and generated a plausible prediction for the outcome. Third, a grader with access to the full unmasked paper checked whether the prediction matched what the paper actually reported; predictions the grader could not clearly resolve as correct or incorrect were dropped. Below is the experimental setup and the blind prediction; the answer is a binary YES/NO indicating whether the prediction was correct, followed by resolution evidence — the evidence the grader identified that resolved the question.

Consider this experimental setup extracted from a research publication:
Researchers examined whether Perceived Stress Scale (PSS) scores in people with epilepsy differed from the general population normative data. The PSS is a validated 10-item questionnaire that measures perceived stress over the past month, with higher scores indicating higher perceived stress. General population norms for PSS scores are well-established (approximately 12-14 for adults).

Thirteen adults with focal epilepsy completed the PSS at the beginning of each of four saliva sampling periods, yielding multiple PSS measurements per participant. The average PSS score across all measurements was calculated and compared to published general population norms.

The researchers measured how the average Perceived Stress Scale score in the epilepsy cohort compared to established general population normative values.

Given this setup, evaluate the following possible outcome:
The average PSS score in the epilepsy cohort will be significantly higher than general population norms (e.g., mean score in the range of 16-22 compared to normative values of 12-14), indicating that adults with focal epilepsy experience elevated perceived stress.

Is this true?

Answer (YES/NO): YES